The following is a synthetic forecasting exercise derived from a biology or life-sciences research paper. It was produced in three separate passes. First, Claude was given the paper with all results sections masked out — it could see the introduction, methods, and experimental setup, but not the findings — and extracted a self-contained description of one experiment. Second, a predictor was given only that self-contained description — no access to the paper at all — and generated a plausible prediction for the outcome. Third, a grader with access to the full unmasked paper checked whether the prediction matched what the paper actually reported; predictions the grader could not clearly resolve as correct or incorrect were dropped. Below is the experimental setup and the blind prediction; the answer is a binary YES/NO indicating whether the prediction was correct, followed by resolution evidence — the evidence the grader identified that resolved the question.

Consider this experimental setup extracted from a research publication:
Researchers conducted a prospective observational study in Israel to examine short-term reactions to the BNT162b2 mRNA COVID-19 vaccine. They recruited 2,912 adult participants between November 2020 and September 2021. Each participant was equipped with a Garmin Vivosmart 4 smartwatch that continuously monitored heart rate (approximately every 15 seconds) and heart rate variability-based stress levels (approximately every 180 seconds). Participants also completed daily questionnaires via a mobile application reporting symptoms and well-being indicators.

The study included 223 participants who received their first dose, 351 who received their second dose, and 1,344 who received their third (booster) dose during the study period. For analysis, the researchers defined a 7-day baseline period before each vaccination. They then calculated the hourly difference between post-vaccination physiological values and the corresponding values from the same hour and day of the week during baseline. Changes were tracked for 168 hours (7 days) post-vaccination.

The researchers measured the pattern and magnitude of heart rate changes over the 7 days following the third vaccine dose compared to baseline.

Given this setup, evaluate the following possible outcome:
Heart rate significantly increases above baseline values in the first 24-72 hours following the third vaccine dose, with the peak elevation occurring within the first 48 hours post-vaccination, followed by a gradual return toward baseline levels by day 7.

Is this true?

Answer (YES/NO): YES